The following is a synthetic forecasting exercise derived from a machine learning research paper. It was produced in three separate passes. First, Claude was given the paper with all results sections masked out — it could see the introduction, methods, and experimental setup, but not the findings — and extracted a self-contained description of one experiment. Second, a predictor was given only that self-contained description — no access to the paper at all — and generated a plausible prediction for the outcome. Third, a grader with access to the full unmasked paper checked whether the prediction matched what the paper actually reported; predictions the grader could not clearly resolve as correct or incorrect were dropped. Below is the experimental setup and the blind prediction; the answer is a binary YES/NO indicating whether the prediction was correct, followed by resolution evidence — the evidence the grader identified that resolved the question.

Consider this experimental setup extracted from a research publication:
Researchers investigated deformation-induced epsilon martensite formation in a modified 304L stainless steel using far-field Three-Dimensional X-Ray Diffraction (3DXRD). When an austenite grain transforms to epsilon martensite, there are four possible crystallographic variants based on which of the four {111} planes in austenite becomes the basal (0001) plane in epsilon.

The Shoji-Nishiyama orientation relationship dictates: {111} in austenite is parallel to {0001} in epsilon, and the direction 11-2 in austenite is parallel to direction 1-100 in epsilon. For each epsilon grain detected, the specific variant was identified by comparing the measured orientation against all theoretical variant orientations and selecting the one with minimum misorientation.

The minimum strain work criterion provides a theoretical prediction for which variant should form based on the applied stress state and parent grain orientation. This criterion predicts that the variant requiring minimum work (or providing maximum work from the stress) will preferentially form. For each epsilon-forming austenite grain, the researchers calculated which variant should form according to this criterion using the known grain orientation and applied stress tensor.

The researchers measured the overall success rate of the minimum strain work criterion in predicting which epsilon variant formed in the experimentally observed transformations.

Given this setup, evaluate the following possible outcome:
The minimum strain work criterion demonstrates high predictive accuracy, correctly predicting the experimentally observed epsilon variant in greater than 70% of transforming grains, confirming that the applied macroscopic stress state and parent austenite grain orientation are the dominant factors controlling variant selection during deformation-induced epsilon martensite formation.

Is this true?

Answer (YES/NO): YES